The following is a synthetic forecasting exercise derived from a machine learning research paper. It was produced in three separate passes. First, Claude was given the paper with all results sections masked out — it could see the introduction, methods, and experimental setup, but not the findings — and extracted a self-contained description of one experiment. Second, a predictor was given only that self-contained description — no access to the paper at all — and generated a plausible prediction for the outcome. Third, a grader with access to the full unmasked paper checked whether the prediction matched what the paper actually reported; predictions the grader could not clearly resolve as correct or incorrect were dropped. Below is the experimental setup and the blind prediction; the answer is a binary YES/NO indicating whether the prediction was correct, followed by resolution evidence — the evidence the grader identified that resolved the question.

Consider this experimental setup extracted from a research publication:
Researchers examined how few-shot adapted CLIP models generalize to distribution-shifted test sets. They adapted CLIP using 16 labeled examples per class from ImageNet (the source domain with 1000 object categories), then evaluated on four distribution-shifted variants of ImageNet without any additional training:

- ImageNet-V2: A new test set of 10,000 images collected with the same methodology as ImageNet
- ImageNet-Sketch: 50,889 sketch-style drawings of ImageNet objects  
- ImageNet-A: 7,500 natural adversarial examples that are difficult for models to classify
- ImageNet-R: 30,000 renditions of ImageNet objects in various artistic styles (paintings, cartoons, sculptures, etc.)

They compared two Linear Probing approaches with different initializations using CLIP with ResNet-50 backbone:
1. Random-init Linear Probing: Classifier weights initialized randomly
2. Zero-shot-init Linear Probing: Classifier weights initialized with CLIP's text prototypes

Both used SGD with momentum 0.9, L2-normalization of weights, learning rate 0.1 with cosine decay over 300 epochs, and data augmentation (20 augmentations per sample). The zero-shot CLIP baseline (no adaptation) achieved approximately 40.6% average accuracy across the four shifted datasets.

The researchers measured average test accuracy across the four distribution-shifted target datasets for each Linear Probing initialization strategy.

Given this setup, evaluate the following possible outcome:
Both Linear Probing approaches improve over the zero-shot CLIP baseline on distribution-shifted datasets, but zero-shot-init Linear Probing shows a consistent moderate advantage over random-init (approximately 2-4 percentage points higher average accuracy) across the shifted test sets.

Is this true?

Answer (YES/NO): NO